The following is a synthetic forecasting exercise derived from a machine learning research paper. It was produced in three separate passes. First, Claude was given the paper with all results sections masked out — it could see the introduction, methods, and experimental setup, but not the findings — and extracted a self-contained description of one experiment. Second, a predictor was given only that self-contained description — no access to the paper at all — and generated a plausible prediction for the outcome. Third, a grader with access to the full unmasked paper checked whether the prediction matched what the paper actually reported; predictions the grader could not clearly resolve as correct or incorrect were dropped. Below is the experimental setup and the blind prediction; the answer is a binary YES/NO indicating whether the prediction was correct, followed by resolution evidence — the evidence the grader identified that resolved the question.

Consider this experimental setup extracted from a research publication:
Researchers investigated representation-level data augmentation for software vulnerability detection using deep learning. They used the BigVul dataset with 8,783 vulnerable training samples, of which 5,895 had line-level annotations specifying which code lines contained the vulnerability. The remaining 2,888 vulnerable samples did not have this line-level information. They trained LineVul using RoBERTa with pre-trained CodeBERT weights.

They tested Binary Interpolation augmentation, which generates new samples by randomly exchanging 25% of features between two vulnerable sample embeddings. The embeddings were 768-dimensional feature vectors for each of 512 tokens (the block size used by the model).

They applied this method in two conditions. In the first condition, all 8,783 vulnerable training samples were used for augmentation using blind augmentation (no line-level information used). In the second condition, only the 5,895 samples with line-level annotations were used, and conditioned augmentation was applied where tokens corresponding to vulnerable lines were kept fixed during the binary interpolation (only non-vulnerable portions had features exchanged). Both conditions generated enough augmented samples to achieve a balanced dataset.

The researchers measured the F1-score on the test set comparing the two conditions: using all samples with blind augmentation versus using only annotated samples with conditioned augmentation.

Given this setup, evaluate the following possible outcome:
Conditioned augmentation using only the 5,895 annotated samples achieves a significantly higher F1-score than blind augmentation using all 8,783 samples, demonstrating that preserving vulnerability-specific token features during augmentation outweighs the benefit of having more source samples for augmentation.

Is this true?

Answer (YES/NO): NO